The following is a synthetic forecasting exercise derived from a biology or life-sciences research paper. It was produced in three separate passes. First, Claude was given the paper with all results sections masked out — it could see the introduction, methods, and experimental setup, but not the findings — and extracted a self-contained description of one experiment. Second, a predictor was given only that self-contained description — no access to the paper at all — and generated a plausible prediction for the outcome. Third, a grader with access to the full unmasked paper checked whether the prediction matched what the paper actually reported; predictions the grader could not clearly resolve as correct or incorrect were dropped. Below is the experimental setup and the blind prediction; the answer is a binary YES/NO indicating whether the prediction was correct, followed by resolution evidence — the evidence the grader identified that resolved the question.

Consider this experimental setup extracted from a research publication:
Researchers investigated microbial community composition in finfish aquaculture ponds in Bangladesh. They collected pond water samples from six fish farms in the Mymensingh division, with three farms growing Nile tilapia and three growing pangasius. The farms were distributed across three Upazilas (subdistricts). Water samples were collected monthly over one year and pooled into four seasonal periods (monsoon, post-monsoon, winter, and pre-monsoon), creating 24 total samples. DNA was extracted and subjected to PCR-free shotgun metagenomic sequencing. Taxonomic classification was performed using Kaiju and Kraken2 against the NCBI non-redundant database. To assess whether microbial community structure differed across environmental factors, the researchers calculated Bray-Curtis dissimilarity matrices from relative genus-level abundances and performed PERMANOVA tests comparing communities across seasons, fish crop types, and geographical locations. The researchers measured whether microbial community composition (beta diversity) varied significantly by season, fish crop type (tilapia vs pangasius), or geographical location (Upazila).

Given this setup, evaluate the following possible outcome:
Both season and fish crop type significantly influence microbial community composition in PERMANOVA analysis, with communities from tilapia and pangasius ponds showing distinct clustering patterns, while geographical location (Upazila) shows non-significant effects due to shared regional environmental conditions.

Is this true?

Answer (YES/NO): NO